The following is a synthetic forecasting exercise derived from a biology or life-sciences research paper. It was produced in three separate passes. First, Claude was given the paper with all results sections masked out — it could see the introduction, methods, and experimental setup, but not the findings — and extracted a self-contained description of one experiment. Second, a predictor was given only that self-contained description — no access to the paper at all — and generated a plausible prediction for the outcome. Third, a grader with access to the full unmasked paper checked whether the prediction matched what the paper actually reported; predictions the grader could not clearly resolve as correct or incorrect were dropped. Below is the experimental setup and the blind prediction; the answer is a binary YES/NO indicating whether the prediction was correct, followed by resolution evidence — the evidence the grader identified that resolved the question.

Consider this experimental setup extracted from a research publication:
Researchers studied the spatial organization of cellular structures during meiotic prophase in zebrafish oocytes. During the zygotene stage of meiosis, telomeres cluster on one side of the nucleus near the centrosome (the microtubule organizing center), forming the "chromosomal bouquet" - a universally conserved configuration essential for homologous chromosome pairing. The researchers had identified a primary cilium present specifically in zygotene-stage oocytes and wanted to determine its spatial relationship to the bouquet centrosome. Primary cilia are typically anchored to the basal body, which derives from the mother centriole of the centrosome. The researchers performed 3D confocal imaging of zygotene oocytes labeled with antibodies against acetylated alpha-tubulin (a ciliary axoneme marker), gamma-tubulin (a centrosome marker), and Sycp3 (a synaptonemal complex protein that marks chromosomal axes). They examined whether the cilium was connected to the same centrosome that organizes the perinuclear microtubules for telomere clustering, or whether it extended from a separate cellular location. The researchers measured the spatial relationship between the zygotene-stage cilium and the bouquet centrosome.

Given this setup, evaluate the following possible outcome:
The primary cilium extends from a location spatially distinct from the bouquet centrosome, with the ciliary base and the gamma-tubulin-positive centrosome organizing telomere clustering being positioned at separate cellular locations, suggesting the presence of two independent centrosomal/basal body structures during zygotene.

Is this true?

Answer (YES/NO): NO